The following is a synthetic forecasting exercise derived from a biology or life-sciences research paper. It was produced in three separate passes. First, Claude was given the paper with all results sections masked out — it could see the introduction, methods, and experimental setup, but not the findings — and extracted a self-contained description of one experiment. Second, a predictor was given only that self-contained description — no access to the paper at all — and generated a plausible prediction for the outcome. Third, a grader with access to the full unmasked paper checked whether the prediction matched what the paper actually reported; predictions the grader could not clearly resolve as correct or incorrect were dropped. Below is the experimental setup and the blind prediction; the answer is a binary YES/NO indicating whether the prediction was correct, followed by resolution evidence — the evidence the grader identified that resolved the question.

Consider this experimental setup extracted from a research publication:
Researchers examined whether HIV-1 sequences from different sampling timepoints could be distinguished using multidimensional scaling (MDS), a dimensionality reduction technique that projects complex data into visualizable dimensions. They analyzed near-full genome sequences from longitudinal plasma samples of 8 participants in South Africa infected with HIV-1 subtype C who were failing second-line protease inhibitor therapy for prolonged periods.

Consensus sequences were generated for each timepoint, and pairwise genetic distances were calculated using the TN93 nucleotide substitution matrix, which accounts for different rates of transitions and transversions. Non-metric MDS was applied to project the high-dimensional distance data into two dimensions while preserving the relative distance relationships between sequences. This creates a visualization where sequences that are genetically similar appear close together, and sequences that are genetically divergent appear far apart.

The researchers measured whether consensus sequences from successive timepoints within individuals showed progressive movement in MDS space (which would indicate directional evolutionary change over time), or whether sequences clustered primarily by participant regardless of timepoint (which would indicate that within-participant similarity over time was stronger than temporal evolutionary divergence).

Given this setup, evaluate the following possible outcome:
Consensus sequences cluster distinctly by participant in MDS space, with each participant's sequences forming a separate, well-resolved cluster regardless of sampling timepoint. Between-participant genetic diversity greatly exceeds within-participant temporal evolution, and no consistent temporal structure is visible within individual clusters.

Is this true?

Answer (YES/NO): NO